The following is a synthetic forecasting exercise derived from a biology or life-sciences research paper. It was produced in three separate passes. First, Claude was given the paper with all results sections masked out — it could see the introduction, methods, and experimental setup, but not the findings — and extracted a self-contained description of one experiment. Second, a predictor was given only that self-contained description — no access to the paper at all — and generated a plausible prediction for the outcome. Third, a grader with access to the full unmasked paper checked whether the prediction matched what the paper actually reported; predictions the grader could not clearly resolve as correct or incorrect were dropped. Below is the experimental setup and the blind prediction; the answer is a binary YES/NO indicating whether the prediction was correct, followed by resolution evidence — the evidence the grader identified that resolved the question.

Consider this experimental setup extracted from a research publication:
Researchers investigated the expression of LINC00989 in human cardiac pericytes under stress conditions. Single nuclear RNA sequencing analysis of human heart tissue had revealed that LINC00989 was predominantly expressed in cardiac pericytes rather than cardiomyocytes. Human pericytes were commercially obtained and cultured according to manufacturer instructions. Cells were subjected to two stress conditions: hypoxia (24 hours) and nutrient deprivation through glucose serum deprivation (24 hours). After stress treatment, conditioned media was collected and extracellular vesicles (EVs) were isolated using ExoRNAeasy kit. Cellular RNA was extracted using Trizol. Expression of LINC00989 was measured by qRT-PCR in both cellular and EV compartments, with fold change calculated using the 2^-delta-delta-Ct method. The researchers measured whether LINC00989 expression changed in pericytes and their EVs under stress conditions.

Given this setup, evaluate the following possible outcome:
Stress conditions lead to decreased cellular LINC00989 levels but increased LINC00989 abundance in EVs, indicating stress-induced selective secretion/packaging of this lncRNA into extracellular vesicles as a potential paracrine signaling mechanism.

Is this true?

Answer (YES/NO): NO